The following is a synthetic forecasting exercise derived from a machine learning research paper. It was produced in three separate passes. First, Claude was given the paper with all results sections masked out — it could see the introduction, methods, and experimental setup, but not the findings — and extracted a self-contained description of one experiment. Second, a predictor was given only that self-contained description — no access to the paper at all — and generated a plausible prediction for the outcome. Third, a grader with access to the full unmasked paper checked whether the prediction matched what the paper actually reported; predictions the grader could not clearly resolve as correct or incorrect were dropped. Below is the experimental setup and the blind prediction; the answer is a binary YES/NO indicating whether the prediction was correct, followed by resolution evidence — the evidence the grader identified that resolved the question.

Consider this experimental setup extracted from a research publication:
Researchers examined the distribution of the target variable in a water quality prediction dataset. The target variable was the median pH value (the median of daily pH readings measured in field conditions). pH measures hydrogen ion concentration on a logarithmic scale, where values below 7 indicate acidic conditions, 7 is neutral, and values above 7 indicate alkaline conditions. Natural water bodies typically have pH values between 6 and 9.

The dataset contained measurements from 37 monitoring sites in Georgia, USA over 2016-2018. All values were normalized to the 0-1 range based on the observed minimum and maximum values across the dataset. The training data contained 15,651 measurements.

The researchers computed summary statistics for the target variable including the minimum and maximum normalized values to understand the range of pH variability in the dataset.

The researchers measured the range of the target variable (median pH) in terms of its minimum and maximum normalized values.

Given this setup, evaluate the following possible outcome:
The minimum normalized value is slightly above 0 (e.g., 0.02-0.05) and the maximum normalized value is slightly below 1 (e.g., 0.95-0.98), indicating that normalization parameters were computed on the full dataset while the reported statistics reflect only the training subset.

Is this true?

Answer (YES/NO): NO